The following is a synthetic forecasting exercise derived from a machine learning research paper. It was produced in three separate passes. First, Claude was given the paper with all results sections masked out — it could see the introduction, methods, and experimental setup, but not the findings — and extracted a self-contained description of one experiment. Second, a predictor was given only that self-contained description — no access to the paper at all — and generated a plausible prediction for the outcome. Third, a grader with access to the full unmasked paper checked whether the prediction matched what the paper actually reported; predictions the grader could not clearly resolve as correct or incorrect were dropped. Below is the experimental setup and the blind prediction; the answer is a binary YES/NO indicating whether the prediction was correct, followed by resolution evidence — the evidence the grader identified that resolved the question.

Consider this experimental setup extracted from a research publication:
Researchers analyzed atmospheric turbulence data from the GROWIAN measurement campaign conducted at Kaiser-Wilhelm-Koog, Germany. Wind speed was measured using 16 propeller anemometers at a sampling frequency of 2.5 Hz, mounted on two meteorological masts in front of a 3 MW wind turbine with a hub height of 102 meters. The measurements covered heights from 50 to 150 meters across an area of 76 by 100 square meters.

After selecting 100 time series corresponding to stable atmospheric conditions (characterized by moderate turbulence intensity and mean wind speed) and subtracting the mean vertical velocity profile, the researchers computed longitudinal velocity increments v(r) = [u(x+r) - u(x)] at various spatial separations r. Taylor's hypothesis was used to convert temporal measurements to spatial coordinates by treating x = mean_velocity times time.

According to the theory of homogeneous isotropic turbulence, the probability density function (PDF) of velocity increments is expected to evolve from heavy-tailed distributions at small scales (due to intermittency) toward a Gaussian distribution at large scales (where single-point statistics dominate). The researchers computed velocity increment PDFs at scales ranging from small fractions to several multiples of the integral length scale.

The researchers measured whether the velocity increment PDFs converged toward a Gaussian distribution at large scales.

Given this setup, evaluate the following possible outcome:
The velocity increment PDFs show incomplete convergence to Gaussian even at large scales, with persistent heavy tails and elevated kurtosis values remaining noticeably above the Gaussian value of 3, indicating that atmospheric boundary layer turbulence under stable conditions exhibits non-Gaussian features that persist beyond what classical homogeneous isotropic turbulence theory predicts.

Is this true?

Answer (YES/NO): YES